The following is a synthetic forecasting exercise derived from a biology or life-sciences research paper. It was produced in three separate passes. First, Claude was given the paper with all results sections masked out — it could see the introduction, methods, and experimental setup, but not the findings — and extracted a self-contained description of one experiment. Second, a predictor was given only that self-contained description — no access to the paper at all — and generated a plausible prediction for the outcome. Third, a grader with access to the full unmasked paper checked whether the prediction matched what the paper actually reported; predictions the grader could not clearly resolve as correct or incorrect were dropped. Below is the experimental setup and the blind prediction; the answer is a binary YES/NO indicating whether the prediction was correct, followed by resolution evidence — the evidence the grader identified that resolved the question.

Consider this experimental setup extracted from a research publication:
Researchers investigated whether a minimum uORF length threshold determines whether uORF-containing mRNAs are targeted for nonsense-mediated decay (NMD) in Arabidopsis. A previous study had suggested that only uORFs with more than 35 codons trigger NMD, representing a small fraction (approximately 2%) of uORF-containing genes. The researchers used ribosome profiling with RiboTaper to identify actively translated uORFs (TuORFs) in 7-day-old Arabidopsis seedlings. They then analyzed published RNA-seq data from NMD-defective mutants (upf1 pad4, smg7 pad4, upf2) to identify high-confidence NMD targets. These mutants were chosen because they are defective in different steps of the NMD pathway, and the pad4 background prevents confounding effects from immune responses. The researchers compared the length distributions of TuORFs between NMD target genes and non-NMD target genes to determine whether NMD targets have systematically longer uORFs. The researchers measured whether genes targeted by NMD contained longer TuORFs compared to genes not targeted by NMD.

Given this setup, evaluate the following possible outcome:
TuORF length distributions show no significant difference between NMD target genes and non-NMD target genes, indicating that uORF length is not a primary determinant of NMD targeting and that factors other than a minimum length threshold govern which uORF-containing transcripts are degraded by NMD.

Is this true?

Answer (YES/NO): NO